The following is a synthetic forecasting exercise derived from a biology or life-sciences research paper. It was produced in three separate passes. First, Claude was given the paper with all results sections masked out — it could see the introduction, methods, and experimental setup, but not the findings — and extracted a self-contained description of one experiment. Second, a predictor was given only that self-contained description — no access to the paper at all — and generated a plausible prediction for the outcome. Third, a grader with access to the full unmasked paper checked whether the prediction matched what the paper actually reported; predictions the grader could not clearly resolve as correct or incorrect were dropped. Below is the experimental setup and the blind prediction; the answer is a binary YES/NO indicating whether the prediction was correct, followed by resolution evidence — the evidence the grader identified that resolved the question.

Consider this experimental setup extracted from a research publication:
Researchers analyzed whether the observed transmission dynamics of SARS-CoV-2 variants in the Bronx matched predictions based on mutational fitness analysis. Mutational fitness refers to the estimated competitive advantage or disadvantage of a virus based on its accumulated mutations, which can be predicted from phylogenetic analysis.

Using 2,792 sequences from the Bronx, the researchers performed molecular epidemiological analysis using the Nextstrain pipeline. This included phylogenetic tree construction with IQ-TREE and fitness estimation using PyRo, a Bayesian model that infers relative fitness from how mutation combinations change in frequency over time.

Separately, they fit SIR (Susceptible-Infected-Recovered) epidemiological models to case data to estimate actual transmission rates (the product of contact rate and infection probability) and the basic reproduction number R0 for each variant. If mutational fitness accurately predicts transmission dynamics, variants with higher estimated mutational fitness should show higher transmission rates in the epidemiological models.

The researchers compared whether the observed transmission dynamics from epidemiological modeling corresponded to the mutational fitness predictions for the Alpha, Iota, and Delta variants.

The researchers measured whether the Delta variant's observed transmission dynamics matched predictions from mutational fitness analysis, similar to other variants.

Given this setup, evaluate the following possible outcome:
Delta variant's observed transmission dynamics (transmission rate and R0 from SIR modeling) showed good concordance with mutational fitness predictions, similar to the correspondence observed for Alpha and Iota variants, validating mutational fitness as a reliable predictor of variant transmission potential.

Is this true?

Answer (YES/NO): NO